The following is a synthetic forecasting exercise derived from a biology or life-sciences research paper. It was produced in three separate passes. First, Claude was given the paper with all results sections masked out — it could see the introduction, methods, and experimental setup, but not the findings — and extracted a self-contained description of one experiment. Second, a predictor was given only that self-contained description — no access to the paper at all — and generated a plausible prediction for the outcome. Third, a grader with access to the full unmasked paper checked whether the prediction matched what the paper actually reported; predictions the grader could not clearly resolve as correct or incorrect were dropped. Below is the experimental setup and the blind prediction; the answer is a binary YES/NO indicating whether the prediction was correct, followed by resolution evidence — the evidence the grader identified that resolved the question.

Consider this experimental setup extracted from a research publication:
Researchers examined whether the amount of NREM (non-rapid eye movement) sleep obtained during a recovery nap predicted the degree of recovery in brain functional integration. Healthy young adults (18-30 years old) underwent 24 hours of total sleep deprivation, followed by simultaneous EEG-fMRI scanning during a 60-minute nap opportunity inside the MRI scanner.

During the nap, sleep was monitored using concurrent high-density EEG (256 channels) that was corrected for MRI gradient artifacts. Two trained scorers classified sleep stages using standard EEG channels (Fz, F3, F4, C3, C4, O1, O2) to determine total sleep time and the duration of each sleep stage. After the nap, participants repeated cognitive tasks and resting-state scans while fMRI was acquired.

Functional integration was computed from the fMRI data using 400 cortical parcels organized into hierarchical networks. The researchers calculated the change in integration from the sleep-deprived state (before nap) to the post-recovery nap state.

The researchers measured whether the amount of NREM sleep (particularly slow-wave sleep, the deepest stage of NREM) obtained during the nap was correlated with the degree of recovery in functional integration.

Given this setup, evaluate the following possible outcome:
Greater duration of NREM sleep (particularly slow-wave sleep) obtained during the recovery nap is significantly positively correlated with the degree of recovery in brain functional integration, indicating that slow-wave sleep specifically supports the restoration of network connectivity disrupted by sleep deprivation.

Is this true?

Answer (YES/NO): NO